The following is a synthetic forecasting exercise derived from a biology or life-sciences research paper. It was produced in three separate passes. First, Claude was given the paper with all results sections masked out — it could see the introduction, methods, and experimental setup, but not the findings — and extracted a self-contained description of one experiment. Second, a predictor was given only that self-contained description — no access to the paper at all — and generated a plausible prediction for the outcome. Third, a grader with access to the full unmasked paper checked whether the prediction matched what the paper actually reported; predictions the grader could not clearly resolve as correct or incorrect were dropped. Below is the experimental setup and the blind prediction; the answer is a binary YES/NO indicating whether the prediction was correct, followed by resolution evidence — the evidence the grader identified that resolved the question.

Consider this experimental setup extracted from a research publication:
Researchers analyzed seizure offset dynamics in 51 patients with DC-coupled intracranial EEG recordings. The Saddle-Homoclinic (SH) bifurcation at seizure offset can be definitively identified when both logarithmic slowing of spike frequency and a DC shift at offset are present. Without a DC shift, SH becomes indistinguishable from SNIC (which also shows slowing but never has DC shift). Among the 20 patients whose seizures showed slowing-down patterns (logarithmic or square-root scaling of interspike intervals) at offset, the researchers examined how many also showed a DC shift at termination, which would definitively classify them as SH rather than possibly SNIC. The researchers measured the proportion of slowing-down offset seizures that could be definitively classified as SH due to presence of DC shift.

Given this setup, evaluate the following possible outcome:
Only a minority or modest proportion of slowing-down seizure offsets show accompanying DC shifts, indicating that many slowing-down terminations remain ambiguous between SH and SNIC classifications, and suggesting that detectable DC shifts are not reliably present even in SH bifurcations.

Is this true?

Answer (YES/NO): NO